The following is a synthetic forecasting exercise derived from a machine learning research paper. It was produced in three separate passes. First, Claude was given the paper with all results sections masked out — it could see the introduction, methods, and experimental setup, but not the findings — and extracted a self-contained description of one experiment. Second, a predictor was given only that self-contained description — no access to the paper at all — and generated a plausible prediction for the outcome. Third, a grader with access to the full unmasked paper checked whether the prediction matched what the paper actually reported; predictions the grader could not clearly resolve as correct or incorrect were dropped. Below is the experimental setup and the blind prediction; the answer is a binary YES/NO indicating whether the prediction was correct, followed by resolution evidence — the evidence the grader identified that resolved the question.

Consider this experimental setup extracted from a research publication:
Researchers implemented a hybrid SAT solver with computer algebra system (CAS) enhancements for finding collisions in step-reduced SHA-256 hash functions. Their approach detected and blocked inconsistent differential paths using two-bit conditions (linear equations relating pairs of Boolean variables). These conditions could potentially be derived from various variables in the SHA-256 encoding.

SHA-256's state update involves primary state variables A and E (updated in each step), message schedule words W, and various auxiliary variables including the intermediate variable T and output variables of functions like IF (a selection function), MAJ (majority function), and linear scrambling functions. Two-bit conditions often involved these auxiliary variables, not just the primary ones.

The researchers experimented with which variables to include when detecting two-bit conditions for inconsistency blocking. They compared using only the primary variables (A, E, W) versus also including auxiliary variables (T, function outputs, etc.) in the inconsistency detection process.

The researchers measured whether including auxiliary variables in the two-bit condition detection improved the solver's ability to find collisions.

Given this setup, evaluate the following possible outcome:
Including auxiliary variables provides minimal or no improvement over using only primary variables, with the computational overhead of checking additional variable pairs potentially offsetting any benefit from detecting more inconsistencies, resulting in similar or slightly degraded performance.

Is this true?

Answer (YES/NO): YES